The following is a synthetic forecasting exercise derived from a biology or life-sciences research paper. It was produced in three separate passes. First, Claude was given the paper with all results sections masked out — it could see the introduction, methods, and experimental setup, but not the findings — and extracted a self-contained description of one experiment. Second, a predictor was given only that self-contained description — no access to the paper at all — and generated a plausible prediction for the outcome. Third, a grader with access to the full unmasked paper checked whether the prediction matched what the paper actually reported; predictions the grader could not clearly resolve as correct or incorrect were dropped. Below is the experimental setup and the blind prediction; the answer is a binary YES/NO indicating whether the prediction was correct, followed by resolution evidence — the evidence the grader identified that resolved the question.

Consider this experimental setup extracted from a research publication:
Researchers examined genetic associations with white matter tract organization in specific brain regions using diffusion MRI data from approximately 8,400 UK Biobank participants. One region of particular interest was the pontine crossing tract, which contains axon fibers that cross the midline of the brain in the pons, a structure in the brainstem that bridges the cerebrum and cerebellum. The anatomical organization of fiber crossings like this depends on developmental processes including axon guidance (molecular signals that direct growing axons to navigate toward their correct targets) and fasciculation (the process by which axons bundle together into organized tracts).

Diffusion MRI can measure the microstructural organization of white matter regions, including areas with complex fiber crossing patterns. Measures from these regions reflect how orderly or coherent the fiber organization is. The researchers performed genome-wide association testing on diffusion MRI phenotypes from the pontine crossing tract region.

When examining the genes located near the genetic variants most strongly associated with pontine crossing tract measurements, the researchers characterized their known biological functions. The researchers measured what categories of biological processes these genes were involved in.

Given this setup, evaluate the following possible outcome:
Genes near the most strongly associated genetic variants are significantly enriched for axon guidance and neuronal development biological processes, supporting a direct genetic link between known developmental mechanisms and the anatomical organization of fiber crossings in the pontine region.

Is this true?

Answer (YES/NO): YES